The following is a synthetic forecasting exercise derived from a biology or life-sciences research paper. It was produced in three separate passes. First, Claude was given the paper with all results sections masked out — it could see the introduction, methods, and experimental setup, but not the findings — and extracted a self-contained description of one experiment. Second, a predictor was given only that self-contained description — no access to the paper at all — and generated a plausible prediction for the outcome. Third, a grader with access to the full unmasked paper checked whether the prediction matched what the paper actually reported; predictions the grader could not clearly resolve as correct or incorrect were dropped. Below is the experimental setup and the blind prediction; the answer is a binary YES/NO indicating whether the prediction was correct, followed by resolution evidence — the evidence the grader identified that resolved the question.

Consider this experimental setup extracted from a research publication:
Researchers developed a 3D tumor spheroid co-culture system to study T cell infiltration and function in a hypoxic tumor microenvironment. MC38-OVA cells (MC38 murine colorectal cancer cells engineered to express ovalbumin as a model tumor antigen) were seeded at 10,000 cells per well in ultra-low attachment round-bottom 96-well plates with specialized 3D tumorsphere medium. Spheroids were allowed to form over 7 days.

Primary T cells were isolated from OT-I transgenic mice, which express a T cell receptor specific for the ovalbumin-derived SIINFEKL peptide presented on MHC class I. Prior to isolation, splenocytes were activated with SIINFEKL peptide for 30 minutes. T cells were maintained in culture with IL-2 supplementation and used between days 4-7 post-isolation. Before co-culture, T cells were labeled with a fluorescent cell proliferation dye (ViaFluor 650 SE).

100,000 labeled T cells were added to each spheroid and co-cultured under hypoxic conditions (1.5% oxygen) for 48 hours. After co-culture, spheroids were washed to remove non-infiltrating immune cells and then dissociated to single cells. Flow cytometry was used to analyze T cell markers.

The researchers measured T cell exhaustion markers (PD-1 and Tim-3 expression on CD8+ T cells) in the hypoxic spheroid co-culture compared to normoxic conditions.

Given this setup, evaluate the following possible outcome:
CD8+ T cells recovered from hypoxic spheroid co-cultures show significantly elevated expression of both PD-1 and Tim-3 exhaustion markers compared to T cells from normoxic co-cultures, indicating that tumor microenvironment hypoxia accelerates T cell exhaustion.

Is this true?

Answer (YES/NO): YES